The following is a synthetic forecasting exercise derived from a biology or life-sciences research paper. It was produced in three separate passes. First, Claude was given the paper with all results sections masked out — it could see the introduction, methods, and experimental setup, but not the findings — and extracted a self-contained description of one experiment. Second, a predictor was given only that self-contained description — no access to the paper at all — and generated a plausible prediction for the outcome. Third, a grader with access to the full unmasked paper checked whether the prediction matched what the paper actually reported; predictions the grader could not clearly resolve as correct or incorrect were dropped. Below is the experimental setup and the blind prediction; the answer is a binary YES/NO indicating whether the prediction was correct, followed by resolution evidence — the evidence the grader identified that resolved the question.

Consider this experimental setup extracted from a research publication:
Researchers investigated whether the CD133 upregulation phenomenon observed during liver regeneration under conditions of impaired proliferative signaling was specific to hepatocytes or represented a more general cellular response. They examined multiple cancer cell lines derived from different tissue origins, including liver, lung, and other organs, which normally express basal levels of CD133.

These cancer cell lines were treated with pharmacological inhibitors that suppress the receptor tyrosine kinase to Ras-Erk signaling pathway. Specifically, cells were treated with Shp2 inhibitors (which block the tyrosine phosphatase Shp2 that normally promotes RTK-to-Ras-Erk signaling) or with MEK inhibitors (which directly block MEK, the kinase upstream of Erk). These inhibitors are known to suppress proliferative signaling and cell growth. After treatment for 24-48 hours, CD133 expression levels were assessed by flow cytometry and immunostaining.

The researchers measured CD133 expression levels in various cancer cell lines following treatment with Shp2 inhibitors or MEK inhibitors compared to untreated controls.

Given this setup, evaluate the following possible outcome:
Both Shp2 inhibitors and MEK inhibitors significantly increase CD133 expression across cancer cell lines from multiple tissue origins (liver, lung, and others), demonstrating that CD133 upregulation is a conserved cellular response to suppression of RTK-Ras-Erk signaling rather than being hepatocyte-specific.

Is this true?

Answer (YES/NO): YES